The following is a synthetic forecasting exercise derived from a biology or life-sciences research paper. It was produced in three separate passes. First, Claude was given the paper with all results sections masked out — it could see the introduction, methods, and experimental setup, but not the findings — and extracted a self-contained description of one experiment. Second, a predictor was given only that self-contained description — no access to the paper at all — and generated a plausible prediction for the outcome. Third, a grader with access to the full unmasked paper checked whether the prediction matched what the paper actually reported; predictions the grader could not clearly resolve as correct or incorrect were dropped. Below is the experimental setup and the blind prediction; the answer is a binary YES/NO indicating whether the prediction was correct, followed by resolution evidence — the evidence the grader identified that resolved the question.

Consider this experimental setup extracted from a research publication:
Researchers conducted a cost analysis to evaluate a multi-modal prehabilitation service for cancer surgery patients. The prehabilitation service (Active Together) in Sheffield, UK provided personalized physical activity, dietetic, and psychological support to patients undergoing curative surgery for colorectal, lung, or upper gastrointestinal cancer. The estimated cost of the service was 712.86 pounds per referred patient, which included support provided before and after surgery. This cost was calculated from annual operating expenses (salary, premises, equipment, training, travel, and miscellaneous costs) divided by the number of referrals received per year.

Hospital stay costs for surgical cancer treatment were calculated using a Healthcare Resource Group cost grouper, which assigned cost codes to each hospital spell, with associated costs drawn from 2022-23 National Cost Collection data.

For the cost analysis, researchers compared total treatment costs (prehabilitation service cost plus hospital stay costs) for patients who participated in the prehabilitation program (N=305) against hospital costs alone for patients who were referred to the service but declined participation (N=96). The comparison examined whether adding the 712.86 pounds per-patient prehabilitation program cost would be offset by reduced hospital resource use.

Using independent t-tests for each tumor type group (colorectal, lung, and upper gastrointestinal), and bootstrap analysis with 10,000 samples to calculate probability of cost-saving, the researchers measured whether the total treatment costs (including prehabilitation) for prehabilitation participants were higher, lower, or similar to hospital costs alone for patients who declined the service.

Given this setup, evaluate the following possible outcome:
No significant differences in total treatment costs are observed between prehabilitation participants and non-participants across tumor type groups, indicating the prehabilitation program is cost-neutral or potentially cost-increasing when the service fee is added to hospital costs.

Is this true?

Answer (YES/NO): NO